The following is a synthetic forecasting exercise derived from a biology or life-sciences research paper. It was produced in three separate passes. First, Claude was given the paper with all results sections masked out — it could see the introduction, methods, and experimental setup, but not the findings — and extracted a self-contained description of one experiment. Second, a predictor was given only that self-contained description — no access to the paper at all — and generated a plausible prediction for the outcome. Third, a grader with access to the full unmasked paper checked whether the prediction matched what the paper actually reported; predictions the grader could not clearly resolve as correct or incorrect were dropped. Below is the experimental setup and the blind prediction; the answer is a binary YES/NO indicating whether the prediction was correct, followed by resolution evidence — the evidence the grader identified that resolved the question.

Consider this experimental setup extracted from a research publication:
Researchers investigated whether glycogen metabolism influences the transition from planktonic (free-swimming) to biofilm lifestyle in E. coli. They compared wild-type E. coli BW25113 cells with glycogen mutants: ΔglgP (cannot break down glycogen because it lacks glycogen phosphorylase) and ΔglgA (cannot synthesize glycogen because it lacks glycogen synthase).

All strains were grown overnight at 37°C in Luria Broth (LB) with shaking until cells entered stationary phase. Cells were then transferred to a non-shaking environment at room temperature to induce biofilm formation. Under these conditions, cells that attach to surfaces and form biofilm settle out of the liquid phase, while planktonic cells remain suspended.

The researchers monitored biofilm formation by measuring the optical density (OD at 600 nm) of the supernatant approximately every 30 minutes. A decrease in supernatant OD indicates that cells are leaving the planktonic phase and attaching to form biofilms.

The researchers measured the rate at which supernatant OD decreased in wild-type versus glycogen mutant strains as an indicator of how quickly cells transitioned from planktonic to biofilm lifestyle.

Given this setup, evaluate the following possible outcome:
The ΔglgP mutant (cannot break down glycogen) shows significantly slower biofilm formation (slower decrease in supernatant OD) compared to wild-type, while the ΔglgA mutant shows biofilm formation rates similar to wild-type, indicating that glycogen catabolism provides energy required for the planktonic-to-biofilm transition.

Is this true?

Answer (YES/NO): NO